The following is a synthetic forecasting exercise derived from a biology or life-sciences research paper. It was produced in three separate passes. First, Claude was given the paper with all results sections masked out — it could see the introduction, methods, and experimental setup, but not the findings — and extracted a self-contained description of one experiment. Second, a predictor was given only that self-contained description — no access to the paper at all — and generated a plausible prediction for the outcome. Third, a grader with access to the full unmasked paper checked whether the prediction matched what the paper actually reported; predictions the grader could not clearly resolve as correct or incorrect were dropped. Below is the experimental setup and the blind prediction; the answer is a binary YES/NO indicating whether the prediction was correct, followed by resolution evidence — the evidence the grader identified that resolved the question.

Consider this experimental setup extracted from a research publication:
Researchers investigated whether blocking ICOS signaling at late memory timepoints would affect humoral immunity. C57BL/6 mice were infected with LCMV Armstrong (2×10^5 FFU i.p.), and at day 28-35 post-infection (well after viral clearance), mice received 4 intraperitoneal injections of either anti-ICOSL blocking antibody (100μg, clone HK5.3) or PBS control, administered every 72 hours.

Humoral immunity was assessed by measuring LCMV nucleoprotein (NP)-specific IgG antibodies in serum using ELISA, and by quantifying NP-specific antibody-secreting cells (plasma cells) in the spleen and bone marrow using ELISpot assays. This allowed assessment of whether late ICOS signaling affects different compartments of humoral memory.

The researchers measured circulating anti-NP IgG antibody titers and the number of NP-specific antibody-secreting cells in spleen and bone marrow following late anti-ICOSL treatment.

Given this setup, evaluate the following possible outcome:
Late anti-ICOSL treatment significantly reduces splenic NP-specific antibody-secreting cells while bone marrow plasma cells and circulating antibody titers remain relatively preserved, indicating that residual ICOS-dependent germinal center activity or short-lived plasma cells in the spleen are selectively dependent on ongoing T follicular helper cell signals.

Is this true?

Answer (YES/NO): NO